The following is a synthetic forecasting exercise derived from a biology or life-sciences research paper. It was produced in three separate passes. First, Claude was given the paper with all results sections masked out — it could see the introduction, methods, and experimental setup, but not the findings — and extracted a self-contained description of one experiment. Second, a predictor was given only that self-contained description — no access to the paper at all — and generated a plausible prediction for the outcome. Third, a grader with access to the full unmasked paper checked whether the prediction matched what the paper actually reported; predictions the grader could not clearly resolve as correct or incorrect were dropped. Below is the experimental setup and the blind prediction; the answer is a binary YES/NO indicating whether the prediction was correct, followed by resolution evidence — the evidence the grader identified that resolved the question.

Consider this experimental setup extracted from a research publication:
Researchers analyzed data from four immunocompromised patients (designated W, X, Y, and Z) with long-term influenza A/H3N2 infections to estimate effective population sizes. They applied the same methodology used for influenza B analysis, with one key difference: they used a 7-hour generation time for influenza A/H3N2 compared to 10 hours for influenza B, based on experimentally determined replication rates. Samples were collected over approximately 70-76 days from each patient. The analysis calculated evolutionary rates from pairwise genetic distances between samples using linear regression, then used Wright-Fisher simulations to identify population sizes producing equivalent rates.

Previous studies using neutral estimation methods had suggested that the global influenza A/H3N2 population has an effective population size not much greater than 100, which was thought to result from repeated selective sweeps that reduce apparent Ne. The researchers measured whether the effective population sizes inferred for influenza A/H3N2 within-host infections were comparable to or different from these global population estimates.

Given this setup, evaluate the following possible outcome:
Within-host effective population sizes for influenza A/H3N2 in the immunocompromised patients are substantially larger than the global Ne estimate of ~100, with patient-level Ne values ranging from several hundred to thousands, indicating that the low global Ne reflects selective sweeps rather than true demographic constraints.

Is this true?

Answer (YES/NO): NO